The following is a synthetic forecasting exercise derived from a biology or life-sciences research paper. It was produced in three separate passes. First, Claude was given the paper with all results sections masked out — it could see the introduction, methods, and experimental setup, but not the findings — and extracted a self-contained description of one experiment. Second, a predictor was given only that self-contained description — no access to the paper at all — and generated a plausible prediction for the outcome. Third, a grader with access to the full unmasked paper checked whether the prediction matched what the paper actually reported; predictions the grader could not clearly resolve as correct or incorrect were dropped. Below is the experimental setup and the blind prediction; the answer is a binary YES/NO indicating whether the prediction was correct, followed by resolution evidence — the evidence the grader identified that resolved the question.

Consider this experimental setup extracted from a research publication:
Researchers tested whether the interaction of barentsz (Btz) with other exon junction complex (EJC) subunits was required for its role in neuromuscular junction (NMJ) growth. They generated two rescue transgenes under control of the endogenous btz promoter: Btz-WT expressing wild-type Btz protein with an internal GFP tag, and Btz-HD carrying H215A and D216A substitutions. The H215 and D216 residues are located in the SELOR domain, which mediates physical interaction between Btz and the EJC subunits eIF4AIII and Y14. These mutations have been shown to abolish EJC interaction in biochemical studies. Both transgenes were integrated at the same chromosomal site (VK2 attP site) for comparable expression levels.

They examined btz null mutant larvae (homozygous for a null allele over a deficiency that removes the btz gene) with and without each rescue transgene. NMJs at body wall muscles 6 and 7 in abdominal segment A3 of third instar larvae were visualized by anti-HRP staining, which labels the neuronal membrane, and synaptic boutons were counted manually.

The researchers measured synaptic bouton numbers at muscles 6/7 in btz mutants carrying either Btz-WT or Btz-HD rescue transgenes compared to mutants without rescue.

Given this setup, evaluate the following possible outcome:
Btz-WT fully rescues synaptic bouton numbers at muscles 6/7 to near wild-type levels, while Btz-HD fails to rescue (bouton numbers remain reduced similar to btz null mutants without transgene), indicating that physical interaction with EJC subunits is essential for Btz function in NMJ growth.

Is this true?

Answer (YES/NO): NO